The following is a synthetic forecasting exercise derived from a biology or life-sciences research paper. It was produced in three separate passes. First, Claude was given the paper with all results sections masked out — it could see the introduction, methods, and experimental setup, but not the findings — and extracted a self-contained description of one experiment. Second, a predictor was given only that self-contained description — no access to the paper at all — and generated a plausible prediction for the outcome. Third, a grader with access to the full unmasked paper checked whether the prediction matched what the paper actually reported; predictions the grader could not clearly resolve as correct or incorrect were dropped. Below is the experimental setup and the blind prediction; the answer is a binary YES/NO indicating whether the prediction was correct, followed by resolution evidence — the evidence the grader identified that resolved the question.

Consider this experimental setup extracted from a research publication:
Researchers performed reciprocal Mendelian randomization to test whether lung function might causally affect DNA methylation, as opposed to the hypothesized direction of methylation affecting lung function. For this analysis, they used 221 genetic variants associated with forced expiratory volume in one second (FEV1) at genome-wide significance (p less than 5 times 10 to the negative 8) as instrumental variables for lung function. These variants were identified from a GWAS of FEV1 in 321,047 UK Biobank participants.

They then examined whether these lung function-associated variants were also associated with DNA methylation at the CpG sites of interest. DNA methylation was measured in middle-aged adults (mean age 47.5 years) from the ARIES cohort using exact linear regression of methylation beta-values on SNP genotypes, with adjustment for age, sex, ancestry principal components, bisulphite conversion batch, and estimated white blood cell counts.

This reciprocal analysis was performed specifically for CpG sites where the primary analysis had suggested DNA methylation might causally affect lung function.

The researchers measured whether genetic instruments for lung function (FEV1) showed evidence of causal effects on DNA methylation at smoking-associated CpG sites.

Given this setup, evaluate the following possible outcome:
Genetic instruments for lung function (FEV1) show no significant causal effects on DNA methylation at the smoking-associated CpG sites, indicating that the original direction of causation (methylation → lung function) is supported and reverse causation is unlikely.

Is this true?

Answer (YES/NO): YES